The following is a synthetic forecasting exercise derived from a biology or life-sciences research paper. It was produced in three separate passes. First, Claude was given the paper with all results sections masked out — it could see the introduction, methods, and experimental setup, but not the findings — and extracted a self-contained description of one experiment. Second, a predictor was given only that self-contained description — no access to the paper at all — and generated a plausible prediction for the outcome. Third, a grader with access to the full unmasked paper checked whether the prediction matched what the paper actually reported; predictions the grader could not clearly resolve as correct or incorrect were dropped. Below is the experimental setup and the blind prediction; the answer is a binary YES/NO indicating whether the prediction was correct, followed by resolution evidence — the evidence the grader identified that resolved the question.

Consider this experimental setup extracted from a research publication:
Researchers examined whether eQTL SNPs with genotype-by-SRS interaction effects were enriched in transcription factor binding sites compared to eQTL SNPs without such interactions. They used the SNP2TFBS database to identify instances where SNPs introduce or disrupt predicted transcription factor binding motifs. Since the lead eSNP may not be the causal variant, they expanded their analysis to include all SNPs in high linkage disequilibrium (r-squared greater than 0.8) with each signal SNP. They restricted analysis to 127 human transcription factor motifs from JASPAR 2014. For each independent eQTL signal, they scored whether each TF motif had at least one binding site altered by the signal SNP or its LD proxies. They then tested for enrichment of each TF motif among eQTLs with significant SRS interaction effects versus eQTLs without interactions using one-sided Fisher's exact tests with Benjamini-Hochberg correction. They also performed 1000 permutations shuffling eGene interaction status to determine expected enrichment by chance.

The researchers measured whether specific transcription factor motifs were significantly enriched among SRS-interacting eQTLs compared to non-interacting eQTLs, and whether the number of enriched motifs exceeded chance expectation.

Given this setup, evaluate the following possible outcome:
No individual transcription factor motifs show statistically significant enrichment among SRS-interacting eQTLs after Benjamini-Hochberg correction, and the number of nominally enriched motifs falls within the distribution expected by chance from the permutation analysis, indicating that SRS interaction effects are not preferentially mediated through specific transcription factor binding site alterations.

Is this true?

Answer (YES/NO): NO